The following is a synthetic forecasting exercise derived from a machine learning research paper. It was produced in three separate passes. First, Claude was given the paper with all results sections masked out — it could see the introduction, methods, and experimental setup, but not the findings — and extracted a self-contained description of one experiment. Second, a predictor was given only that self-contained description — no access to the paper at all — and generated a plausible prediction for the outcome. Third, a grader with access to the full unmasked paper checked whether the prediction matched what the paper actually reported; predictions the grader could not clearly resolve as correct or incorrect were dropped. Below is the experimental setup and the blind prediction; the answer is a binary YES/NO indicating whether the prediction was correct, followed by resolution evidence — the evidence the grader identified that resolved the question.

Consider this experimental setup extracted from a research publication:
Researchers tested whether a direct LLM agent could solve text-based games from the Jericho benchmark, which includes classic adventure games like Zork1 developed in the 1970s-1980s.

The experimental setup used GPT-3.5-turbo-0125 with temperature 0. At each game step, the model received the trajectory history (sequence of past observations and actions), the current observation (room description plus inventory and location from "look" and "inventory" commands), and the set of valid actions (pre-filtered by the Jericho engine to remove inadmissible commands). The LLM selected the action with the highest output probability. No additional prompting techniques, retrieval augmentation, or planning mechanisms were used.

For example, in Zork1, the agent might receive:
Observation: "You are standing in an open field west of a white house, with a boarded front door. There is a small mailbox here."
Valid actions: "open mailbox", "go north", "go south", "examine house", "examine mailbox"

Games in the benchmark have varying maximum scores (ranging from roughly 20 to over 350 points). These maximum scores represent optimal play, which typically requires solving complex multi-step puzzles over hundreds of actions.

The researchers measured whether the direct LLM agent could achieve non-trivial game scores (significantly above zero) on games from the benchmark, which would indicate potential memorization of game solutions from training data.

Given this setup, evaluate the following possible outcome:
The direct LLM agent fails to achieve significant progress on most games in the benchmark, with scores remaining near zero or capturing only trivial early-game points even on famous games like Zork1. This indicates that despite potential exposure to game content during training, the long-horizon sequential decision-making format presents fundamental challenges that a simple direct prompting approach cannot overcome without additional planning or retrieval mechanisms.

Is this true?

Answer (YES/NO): YES